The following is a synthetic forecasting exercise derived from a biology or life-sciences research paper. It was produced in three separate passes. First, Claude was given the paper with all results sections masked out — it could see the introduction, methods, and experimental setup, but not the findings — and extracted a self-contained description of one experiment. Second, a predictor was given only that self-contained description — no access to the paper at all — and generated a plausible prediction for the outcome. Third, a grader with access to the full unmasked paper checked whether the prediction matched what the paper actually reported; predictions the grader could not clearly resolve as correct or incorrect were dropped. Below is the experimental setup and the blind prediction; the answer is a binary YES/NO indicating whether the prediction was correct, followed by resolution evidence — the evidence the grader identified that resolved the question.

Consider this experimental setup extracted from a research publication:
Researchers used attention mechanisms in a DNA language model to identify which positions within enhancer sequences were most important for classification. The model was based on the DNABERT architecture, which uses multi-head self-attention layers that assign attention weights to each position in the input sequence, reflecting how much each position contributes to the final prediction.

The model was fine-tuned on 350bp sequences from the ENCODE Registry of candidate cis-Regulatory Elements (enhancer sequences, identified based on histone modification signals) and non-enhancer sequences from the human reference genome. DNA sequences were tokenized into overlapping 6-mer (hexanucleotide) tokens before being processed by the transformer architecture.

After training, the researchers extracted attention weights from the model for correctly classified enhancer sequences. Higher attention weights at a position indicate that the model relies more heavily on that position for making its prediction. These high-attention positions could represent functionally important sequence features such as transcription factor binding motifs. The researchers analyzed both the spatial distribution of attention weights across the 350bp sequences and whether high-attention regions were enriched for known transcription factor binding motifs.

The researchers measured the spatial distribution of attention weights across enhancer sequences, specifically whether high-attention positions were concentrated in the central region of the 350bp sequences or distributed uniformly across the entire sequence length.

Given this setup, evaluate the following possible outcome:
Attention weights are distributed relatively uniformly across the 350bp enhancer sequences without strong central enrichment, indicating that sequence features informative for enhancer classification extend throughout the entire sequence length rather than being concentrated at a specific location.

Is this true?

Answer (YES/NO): YES